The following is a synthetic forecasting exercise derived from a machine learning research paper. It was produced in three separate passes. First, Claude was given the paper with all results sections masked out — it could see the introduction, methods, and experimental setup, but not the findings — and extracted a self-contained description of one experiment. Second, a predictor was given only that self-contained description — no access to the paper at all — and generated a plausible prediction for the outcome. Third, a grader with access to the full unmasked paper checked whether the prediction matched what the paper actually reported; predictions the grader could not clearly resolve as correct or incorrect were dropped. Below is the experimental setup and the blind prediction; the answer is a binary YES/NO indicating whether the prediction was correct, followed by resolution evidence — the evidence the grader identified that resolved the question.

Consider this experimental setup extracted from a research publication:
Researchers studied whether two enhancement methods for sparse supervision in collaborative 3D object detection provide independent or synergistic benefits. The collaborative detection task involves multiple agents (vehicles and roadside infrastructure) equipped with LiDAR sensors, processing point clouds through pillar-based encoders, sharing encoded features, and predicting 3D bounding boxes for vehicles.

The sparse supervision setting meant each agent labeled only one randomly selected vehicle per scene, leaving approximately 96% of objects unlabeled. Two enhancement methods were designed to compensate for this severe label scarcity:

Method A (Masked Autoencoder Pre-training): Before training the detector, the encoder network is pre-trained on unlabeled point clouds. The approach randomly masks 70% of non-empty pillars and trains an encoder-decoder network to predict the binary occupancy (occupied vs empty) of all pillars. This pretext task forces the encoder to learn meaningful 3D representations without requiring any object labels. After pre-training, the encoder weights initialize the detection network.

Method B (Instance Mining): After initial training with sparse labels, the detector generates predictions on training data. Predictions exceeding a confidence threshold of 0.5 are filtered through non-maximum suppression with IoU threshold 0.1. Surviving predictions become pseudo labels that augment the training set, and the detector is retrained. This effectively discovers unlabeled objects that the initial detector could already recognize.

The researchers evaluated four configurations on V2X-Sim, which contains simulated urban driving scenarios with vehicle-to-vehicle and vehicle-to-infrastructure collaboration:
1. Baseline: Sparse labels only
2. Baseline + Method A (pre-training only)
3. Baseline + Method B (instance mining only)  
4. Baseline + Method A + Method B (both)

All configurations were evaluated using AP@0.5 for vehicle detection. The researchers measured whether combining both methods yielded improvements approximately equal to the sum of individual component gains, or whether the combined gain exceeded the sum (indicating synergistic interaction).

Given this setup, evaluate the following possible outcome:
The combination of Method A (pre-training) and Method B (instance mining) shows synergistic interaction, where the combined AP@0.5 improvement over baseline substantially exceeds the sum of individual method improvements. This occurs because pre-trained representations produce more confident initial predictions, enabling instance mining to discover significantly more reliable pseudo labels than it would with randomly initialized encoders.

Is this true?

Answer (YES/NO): NO